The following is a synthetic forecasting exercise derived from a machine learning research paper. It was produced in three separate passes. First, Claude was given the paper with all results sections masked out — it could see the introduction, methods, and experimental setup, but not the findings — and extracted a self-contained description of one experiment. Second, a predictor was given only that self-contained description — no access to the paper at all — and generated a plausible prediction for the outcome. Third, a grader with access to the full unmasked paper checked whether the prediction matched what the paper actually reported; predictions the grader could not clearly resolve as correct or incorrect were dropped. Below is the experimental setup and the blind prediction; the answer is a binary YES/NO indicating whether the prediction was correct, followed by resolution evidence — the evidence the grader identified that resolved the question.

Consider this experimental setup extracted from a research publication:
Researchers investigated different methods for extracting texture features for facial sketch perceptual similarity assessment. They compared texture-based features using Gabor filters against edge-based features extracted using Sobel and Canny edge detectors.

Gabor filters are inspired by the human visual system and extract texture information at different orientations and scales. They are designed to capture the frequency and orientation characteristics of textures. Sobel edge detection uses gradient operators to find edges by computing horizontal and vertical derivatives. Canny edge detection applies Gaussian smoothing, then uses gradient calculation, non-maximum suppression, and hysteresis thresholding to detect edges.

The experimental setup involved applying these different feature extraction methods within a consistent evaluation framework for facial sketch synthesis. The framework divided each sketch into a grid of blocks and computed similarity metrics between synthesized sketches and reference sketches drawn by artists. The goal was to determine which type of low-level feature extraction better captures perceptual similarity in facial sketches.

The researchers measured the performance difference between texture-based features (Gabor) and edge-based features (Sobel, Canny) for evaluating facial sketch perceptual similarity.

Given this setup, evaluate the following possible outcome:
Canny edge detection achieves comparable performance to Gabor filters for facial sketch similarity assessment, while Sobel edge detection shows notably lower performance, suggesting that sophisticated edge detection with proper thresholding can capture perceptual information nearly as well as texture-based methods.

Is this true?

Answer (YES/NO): NO